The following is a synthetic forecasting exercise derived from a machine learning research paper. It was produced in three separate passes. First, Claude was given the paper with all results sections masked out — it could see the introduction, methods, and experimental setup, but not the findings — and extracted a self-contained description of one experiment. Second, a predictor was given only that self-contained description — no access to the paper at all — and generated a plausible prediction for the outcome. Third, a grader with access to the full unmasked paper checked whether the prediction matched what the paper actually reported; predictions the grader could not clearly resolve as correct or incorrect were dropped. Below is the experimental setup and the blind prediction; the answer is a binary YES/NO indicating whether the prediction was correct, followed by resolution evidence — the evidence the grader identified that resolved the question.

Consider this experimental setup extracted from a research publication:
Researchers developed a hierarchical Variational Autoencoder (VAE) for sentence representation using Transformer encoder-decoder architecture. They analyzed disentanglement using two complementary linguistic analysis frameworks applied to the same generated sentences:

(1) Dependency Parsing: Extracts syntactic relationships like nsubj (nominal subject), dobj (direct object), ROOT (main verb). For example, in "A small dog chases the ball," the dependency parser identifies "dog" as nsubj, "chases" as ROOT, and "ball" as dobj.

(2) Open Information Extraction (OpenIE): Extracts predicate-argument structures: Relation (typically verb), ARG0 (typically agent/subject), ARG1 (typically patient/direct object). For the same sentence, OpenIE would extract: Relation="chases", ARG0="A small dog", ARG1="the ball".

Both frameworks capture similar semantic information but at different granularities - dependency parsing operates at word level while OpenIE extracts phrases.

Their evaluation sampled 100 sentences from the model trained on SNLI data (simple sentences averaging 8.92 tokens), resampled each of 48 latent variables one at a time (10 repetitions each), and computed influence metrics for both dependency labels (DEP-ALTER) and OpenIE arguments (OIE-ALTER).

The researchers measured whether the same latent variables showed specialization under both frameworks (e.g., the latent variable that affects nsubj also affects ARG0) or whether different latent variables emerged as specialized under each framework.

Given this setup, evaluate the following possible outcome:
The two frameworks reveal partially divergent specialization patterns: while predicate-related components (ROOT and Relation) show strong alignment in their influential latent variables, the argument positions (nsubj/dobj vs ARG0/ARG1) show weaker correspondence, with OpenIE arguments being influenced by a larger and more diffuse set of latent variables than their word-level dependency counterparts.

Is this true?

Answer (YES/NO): NO